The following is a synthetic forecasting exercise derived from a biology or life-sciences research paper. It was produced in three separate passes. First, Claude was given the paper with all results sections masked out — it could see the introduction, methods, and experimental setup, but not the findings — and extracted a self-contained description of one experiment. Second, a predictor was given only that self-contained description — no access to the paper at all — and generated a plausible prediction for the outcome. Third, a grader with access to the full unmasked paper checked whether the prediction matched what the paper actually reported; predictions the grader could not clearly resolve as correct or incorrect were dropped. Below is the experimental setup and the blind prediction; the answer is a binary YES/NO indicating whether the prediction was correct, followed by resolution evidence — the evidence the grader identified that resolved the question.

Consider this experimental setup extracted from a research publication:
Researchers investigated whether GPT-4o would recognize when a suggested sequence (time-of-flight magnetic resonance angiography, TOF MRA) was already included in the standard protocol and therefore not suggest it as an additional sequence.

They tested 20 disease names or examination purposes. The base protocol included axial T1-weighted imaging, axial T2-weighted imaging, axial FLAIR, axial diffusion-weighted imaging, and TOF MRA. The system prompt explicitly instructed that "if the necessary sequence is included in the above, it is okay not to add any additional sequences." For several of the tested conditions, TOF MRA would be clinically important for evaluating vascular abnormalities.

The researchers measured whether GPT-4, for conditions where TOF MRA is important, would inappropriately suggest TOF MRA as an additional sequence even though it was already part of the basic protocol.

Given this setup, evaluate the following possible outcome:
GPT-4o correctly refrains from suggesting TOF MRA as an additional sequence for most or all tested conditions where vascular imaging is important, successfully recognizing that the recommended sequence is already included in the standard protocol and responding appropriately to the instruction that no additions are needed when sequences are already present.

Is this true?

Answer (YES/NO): YES